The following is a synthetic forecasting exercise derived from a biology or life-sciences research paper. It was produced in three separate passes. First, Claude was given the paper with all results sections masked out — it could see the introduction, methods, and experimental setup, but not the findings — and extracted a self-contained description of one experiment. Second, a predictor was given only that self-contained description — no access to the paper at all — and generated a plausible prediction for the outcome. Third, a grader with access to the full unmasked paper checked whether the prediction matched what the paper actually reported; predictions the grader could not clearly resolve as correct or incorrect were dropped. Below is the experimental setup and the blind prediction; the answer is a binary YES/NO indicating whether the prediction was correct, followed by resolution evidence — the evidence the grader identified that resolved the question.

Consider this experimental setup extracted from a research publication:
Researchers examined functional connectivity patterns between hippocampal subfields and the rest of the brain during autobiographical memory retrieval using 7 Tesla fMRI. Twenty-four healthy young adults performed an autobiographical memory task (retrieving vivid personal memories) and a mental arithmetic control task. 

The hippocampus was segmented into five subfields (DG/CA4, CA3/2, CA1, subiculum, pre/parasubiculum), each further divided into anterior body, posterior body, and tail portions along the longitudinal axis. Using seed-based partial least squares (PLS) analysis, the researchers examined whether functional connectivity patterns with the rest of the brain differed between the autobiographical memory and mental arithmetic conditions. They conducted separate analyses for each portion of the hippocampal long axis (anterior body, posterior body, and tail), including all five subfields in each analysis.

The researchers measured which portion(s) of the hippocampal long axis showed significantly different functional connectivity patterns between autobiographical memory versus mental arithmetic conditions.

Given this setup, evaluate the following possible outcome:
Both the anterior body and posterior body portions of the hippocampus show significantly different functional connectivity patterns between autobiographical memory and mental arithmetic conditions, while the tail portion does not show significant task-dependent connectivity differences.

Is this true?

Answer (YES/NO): NO